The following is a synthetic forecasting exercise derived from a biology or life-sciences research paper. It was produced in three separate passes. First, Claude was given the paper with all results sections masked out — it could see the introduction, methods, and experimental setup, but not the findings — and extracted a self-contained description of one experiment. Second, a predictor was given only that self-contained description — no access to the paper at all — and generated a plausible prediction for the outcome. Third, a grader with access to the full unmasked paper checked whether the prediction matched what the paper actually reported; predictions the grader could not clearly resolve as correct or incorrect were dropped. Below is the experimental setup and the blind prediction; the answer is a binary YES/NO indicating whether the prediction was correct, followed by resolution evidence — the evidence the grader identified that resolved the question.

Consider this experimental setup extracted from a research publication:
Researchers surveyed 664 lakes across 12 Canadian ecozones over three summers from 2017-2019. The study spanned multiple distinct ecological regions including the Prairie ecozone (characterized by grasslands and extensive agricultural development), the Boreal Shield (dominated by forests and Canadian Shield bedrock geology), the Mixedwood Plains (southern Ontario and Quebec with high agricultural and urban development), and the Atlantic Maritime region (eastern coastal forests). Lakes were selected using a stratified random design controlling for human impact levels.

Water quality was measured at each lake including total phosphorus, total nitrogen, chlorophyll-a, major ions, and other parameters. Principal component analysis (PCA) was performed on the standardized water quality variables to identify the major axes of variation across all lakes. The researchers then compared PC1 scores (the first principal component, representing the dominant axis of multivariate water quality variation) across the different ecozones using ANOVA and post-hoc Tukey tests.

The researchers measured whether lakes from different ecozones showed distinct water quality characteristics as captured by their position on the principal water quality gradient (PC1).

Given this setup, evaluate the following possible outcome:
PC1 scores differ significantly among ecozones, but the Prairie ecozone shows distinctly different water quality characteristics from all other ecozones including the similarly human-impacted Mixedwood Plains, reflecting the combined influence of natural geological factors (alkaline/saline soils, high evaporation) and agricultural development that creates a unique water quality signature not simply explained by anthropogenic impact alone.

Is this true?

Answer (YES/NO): NO